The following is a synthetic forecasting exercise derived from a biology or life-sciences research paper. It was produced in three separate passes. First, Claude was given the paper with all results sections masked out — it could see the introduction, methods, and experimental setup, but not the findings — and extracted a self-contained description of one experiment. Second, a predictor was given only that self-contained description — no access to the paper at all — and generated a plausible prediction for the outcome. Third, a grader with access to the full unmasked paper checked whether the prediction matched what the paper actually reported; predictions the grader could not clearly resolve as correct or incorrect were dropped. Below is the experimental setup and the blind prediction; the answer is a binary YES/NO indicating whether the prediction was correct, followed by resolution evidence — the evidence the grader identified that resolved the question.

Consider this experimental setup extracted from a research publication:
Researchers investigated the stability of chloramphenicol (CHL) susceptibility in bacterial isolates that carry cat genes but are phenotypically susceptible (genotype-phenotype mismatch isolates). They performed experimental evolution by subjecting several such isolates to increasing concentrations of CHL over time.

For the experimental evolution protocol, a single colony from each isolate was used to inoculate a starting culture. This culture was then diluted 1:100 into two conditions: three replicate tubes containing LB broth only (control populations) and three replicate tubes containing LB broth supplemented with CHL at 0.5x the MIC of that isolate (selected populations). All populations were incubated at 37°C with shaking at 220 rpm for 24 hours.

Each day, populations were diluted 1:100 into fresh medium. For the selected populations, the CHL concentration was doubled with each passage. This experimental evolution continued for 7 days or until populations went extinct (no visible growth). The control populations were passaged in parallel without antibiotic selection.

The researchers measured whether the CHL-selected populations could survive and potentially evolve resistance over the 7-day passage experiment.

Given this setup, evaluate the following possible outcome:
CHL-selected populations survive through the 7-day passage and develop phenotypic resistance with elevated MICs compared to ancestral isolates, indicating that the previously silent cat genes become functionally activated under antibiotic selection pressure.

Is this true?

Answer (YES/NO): NO